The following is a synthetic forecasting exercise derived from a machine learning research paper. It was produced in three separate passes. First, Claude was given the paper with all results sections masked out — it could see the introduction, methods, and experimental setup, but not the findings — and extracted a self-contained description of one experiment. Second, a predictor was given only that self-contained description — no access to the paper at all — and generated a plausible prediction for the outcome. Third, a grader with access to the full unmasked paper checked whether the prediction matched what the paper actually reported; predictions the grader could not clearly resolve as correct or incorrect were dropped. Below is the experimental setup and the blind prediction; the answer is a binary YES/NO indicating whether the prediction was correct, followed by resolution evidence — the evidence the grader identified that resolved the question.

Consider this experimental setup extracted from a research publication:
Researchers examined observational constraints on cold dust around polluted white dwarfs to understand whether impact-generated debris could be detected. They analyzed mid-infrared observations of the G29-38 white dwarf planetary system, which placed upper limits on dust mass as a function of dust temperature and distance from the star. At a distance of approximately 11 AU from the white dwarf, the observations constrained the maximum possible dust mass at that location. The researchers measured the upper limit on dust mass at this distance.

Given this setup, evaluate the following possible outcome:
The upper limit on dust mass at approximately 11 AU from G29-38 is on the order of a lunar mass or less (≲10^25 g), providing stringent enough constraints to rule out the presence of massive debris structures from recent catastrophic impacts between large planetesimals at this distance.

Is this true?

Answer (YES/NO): NO